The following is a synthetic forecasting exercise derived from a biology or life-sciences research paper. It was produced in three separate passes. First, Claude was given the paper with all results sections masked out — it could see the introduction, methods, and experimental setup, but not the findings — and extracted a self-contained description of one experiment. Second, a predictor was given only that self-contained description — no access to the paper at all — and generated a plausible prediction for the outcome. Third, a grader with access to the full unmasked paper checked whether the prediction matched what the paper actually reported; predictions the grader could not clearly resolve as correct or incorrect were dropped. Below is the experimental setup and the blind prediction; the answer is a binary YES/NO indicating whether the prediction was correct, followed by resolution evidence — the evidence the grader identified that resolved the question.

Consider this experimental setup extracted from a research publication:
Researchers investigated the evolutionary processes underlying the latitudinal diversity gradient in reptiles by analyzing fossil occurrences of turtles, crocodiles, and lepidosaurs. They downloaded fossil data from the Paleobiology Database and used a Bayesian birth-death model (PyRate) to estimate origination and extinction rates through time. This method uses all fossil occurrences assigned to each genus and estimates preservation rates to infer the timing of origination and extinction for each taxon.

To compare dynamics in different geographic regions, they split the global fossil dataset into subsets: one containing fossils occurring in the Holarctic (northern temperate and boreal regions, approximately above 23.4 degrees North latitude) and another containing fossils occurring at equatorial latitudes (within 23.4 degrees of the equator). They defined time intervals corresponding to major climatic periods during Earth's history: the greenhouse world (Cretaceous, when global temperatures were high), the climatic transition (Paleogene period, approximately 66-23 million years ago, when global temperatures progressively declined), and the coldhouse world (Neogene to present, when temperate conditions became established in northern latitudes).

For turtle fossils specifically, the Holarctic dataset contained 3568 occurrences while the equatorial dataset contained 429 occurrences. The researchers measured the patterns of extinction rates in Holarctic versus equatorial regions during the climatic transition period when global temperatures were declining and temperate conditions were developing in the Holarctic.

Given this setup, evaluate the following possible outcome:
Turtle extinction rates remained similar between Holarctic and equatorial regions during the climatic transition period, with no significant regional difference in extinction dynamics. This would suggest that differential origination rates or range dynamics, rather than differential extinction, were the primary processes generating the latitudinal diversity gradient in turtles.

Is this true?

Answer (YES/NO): NO